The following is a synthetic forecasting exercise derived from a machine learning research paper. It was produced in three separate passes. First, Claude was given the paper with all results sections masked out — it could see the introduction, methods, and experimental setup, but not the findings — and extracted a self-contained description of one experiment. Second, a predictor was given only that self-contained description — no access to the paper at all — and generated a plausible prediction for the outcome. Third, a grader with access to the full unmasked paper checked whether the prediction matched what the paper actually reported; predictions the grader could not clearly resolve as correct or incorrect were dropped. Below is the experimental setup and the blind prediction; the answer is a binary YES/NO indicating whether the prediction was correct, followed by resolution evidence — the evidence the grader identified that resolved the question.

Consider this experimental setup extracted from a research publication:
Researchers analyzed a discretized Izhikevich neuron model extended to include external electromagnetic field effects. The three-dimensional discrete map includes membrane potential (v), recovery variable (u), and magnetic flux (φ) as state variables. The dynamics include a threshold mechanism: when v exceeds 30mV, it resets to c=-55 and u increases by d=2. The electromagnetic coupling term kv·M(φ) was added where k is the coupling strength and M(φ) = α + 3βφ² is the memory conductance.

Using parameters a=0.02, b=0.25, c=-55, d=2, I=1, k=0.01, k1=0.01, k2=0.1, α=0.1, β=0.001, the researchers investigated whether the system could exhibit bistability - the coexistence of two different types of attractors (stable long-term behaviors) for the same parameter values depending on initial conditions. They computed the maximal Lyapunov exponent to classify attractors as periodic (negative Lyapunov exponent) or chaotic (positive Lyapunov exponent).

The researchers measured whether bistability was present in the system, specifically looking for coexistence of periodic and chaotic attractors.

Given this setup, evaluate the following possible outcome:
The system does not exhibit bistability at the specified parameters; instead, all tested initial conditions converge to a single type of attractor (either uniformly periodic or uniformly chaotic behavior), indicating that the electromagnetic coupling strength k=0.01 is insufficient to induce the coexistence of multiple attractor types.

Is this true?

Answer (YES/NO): NO